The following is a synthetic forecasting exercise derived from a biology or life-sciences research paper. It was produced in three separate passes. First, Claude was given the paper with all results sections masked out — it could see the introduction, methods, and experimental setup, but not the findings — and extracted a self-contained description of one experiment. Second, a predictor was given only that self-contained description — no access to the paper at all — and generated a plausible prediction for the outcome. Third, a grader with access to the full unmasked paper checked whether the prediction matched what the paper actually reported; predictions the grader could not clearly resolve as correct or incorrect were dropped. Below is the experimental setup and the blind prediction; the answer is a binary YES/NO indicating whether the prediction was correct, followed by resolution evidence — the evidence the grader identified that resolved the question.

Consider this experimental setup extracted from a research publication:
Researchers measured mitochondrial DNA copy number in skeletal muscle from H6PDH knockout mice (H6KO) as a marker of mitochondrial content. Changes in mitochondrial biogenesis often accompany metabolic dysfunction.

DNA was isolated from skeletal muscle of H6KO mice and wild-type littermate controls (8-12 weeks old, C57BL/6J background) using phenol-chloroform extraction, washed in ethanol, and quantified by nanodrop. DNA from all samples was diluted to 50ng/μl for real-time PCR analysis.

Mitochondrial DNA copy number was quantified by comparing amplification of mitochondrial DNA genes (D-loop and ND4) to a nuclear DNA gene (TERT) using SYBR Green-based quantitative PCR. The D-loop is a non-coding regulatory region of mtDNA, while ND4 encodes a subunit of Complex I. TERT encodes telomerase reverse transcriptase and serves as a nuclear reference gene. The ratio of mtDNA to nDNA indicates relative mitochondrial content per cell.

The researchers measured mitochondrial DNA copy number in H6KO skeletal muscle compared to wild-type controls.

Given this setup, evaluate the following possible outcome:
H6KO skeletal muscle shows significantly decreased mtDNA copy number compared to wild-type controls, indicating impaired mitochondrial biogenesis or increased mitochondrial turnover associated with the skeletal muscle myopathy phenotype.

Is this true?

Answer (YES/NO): NO